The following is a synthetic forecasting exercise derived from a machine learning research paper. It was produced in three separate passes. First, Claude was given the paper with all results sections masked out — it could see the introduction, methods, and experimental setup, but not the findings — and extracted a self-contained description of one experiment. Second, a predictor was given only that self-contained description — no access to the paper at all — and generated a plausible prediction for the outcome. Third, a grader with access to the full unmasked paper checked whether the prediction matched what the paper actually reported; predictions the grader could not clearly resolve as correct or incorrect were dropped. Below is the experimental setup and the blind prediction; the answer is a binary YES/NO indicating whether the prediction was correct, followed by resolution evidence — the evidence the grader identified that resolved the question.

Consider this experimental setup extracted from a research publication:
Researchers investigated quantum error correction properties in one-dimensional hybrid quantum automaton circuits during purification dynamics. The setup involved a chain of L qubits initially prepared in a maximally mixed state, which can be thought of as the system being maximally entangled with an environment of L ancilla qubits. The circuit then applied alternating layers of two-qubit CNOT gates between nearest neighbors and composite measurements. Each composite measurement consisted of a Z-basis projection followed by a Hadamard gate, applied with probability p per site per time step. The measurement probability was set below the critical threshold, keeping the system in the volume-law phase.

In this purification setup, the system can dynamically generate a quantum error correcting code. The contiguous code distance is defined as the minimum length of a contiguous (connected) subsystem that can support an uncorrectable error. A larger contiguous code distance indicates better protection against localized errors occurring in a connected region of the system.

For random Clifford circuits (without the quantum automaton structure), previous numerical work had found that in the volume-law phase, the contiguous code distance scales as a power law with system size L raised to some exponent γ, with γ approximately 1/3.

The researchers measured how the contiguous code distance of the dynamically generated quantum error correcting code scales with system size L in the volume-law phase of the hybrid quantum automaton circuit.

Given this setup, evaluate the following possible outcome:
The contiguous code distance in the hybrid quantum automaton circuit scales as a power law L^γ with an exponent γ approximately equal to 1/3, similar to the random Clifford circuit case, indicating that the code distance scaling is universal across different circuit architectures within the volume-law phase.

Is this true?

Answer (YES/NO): YES